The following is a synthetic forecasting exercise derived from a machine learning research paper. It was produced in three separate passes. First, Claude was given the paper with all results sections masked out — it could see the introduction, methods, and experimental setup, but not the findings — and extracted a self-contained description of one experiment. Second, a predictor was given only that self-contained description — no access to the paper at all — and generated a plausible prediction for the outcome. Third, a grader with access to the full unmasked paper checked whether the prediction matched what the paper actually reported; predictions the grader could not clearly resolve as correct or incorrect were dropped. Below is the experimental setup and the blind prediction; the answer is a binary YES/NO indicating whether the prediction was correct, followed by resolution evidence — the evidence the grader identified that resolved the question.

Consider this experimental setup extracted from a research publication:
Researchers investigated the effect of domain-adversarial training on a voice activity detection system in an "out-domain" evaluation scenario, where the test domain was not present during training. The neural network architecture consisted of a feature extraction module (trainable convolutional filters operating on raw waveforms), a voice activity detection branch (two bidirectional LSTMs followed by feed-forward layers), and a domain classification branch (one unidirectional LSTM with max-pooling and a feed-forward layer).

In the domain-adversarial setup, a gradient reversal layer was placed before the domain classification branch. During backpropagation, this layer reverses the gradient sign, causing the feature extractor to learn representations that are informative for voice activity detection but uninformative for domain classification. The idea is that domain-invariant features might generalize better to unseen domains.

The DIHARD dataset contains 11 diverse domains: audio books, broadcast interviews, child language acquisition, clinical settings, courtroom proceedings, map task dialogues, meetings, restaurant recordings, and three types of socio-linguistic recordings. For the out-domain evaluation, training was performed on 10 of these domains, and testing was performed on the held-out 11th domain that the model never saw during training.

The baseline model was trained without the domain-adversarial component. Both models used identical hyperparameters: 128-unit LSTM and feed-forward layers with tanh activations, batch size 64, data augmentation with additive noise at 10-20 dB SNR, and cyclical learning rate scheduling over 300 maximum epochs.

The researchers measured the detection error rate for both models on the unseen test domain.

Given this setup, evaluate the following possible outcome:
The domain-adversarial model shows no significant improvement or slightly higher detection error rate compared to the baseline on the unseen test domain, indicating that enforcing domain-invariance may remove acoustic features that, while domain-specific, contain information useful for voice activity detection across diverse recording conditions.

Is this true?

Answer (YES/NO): NO